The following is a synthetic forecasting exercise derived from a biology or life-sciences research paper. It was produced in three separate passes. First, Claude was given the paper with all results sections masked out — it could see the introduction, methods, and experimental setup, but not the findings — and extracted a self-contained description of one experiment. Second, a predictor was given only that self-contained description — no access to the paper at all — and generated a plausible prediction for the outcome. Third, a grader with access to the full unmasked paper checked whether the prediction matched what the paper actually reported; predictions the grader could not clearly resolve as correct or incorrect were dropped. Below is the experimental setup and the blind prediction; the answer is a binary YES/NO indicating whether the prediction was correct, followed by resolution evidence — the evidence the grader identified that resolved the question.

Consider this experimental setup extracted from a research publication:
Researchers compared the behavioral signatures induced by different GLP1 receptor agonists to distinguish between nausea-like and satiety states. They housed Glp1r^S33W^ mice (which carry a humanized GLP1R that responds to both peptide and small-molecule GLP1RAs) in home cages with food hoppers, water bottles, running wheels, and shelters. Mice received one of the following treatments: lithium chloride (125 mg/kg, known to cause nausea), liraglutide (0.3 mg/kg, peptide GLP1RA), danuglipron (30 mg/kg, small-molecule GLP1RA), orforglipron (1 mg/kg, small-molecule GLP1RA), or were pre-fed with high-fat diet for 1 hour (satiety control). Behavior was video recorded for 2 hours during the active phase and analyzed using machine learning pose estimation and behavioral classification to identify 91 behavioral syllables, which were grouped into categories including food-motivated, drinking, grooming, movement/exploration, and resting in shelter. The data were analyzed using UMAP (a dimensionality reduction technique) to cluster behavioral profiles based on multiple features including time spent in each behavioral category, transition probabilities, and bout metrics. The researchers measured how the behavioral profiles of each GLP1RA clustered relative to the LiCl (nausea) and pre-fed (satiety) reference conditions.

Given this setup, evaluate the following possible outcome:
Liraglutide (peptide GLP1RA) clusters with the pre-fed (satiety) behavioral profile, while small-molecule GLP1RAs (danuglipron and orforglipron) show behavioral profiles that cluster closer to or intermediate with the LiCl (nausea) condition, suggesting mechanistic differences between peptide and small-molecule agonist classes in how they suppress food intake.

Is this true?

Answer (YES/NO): NO